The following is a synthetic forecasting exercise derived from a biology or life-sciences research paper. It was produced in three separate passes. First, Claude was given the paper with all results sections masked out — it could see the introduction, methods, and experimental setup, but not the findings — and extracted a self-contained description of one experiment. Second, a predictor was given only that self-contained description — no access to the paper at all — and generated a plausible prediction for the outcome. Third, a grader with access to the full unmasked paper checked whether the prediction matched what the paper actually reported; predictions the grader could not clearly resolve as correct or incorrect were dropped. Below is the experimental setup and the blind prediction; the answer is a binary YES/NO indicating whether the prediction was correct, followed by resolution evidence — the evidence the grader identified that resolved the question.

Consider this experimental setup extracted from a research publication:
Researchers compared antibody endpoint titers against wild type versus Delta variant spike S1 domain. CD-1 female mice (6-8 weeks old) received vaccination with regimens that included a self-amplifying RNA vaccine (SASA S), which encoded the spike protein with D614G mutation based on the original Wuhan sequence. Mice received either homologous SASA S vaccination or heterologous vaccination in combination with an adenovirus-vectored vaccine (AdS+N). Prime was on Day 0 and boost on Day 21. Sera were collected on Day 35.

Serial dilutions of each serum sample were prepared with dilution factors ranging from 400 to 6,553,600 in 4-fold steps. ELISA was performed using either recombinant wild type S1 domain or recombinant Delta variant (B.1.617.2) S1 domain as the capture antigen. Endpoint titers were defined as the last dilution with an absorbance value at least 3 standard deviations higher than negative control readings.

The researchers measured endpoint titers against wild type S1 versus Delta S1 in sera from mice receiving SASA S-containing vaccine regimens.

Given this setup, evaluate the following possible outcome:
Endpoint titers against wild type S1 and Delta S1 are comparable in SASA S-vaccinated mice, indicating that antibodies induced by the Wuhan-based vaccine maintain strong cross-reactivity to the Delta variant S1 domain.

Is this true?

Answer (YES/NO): YES